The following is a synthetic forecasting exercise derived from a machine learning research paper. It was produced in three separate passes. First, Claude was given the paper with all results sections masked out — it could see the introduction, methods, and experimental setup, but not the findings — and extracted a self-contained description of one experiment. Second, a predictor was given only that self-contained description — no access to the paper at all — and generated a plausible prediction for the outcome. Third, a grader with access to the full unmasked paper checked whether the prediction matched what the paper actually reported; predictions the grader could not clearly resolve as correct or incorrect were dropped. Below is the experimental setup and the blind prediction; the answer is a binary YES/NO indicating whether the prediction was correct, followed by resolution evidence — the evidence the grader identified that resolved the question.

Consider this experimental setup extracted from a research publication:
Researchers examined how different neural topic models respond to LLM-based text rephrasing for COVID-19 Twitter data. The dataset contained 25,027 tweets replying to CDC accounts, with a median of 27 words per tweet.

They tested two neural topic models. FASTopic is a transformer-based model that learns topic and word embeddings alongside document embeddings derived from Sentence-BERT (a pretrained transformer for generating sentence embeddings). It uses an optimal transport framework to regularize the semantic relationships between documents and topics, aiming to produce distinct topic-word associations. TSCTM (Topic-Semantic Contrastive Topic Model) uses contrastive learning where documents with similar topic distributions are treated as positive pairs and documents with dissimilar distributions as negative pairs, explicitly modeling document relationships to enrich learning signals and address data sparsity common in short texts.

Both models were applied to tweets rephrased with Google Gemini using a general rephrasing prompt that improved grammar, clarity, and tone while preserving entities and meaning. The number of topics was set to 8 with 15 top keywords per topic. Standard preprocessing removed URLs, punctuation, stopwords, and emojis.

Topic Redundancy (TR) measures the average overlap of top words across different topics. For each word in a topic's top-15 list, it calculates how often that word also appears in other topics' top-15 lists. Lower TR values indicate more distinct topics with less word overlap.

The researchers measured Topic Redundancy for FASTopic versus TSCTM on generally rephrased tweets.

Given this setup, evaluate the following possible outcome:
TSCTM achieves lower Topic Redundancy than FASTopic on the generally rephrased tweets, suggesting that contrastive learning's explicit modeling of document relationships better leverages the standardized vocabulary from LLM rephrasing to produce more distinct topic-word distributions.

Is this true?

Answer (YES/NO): NO